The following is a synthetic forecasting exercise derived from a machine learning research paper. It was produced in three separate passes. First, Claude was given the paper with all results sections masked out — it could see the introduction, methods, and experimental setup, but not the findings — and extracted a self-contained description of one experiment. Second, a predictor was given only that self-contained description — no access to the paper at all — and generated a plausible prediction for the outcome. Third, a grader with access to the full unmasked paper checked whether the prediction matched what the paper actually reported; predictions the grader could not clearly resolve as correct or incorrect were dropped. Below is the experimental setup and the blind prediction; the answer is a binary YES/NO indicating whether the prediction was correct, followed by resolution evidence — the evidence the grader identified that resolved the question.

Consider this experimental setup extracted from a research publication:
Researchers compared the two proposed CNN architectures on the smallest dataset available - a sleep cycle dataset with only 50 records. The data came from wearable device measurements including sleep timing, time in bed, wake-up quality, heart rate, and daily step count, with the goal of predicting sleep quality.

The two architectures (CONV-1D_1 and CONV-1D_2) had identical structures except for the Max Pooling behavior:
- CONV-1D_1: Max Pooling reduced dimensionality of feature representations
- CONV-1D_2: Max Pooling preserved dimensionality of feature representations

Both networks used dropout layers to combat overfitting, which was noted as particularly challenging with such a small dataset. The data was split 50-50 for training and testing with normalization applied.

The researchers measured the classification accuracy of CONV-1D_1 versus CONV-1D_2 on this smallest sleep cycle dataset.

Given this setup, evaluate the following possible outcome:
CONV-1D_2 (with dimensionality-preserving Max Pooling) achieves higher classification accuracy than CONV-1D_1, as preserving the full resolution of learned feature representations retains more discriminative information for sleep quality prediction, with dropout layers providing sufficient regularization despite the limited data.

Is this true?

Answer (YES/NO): NO